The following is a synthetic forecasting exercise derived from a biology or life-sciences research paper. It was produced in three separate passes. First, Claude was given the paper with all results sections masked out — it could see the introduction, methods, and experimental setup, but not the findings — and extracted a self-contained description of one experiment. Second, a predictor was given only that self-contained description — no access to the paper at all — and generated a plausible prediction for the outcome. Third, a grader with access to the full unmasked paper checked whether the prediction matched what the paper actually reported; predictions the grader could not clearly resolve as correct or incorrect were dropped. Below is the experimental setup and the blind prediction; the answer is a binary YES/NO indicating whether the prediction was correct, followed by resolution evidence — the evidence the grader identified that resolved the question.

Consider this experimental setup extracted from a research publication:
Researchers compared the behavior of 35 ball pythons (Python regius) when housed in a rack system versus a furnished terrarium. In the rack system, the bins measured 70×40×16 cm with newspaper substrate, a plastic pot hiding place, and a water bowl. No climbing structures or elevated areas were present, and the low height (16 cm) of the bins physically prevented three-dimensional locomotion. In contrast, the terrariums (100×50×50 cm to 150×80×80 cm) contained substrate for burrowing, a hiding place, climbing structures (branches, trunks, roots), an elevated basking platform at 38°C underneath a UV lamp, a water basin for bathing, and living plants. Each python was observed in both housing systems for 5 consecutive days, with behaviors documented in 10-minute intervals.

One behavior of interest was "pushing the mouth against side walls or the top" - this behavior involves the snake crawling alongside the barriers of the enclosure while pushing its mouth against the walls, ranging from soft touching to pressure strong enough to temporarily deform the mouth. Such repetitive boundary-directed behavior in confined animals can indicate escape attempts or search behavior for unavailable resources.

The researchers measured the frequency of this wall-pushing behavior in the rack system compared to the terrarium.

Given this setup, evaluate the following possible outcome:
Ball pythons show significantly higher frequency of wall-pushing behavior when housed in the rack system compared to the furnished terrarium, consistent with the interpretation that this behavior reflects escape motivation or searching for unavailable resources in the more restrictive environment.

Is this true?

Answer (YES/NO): YES